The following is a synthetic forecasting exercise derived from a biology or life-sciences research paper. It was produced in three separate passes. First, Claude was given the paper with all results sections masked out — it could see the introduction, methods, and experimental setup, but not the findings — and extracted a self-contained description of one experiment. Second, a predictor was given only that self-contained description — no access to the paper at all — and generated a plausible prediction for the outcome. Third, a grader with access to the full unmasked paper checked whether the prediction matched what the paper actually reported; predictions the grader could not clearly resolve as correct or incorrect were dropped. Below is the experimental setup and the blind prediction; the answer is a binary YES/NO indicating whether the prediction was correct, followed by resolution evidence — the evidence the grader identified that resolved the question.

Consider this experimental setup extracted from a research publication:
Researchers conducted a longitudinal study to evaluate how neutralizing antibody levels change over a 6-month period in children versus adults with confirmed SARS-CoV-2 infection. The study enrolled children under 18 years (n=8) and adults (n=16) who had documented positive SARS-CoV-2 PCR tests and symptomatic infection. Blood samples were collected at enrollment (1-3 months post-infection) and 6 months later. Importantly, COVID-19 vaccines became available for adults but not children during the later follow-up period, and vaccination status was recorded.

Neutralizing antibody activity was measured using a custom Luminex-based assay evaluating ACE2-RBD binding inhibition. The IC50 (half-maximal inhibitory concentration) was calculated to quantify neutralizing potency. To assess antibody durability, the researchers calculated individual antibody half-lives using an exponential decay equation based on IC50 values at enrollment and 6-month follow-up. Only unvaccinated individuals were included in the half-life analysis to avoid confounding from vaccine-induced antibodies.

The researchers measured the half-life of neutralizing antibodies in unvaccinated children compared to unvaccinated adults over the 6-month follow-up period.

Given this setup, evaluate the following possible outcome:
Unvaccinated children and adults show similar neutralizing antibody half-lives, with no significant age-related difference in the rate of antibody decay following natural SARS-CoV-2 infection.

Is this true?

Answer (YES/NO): YES